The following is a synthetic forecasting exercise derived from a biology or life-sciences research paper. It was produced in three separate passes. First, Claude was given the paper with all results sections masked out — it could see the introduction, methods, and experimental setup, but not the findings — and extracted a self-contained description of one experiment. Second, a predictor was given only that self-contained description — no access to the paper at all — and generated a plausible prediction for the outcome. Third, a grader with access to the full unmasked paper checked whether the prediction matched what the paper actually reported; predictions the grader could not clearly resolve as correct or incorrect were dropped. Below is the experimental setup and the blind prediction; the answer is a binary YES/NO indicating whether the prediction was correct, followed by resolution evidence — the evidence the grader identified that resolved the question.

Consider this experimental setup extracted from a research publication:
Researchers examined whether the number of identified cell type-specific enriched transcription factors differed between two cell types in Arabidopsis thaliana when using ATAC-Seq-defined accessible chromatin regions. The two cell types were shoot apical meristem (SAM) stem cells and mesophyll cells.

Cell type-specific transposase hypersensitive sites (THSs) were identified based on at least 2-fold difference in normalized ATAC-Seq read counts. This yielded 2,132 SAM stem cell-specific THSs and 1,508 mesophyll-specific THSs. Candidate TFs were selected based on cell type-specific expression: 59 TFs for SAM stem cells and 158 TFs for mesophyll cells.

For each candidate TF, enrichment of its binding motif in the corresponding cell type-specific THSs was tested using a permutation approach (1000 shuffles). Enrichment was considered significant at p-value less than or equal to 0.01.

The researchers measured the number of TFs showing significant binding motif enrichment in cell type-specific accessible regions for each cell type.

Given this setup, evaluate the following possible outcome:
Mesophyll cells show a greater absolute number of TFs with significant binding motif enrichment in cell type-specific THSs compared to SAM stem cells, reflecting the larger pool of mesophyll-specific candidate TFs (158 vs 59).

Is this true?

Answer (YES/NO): YES